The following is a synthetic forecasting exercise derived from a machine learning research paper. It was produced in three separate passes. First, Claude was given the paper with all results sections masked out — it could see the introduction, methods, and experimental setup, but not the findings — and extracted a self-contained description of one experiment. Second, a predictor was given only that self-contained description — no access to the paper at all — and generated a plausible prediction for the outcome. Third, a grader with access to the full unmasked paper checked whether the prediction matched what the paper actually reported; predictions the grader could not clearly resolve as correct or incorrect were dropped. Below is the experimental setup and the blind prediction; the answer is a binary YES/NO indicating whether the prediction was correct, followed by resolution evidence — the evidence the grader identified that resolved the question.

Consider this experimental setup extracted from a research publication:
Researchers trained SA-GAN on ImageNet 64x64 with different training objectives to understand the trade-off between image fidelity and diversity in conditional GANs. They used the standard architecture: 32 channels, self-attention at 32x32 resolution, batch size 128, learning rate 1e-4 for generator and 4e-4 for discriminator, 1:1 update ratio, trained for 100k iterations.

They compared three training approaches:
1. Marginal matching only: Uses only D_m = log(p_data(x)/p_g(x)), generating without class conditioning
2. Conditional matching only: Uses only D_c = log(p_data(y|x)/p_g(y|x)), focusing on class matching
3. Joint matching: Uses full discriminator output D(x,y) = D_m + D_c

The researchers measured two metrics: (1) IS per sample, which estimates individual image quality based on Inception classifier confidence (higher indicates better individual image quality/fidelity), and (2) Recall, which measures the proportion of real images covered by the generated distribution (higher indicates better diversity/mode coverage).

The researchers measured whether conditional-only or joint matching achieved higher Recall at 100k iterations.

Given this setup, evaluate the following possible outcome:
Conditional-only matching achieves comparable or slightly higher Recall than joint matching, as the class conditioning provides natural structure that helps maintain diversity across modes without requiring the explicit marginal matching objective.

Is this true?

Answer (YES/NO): NO